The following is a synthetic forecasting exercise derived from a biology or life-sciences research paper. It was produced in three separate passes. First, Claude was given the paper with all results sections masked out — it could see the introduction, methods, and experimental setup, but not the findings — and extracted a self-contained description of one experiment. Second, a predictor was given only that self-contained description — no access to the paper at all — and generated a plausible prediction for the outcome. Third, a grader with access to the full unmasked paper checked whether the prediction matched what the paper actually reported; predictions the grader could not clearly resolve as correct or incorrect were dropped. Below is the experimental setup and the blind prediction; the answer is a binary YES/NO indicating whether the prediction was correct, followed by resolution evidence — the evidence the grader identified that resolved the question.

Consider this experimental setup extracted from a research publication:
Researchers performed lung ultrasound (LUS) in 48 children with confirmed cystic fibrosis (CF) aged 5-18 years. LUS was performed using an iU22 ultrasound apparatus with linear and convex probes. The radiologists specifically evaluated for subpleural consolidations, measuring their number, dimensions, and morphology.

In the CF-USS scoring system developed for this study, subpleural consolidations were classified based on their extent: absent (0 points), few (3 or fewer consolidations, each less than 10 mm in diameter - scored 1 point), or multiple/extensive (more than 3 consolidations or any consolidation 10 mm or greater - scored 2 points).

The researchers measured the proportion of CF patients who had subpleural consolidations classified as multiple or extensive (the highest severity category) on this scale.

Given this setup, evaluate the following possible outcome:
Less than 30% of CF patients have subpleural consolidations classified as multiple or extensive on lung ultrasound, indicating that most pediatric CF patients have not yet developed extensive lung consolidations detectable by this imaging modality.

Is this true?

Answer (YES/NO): YES